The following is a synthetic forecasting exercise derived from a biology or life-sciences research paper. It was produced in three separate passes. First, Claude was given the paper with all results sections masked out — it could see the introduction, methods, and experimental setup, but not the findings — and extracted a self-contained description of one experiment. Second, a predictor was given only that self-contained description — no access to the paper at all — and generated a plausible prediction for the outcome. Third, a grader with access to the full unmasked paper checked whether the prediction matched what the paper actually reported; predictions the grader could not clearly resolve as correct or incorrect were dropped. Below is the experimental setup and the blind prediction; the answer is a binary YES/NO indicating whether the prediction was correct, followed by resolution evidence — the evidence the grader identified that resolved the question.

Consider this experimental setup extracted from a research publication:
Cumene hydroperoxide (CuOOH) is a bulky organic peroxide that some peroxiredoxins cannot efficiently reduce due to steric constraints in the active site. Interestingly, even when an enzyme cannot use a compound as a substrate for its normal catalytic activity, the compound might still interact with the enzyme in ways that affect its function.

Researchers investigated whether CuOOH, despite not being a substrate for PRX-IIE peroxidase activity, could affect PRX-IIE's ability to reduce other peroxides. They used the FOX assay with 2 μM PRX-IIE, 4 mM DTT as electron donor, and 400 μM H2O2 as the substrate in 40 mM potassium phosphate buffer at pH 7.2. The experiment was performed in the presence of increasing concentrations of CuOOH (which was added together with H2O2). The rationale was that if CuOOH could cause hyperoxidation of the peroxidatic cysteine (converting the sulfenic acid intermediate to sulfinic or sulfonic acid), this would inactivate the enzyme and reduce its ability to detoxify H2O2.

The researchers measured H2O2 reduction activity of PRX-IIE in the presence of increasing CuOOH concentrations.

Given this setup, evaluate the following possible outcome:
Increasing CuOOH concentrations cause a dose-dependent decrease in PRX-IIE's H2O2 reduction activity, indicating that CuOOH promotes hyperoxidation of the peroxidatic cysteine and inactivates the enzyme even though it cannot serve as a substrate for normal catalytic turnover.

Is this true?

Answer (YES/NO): YES